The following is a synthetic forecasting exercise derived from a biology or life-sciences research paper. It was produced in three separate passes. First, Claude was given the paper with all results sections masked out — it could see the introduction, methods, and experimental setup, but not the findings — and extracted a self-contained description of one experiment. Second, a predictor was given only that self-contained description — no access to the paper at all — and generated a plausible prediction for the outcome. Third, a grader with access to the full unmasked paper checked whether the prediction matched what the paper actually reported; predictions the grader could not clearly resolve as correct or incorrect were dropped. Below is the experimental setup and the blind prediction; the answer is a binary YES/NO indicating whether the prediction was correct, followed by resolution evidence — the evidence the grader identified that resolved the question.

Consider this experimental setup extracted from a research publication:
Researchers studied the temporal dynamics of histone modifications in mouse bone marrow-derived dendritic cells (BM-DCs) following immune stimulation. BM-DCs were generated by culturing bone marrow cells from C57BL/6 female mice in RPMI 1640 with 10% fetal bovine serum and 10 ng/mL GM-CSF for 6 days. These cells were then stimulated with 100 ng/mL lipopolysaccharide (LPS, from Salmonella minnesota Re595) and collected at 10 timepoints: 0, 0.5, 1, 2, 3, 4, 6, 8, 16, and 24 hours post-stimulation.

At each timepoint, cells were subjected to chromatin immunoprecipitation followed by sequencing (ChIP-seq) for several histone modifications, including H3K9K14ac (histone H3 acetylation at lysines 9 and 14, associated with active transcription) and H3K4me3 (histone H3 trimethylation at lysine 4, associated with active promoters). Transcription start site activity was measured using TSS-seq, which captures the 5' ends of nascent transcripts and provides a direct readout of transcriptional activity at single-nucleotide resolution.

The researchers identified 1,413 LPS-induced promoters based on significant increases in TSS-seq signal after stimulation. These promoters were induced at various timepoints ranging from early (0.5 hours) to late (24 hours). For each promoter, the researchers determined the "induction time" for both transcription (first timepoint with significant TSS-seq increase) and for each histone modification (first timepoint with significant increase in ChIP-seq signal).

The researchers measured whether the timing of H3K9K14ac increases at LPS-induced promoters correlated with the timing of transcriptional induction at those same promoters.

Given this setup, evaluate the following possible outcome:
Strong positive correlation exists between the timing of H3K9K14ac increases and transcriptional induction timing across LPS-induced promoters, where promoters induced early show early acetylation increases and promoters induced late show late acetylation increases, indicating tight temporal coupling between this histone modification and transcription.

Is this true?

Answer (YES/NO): NO